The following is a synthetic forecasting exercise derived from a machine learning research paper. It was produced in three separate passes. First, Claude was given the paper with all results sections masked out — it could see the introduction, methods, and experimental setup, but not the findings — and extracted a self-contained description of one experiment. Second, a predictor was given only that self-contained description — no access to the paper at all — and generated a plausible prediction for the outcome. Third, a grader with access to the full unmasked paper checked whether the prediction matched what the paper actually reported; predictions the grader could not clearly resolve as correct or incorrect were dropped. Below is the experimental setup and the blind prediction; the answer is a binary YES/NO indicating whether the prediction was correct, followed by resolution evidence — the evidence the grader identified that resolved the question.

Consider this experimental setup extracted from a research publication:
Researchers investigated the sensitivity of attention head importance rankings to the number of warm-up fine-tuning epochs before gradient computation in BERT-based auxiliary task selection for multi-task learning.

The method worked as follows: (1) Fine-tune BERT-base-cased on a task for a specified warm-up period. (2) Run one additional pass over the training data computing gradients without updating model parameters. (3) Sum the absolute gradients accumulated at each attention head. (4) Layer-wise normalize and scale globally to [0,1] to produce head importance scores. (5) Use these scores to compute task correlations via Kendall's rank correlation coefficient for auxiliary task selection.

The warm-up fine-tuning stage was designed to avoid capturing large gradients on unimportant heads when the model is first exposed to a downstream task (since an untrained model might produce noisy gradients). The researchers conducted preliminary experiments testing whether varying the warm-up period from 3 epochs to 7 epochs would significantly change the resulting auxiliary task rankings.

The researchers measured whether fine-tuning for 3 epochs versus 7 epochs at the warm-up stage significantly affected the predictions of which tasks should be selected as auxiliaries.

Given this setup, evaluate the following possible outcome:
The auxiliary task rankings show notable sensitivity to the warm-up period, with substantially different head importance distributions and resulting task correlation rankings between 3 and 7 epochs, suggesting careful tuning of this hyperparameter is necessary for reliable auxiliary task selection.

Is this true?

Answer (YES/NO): NO